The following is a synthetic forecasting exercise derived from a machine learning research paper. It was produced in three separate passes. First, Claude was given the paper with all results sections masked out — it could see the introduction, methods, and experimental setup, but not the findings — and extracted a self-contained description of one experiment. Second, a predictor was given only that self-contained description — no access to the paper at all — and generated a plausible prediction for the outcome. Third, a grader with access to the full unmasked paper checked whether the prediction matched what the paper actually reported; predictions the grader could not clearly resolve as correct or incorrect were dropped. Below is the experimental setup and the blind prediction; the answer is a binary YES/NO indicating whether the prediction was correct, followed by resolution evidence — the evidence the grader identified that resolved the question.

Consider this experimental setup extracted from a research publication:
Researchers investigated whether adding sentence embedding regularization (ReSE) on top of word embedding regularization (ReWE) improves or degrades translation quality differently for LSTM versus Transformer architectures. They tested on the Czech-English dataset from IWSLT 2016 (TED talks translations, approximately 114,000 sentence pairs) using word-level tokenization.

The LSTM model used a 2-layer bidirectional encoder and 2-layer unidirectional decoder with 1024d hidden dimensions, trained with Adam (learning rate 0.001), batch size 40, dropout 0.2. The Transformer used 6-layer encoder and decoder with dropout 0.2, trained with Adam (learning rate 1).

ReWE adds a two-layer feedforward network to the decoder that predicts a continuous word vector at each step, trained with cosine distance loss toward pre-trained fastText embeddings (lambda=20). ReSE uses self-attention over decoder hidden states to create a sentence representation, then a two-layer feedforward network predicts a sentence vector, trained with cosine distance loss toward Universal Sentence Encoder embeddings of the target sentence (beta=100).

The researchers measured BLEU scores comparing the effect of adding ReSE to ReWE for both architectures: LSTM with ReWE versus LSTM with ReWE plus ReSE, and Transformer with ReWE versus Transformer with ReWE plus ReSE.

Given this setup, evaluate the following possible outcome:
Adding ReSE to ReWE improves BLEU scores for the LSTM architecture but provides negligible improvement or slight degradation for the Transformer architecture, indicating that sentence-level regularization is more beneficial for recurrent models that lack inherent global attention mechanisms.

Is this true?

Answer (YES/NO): NO